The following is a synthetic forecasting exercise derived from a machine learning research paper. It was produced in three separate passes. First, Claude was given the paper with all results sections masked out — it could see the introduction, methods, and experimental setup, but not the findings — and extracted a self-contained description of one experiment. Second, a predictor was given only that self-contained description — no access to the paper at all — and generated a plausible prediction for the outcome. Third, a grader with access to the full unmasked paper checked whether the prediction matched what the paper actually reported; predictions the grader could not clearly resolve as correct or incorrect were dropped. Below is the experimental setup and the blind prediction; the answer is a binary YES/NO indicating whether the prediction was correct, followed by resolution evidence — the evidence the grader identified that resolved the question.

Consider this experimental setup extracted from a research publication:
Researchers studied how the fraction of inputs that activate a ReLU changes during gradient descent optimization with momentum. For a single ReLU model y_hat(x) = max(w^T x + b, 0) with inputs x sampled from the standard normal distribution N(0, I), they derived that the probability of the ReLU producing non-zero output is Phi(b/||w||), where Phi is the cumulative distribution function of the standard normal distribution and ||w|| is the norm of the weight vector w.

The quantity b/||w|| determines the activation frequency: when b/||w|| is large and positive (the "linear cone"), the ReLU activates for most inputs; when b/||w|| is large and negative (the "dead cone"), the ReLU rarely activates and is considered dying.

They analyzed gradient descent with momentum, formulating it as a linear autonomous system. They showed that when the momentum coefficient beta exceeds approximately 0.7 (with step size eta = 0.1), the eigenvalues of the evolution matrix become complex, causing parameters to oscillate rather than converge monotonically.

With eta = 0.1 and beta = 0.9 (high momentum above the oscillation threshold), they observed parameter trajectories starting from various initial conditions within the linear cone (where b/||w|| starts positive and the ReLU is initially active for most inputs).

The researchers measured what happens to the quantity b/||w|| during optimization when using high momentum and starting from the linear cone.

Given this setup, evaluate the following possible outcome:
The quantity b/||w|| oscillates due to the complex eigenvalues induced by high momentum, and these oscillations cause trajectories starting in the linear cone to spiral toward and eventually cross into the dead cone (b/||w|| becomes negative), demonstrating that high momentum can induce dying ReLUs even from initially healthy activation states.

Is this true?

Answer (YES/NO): YES